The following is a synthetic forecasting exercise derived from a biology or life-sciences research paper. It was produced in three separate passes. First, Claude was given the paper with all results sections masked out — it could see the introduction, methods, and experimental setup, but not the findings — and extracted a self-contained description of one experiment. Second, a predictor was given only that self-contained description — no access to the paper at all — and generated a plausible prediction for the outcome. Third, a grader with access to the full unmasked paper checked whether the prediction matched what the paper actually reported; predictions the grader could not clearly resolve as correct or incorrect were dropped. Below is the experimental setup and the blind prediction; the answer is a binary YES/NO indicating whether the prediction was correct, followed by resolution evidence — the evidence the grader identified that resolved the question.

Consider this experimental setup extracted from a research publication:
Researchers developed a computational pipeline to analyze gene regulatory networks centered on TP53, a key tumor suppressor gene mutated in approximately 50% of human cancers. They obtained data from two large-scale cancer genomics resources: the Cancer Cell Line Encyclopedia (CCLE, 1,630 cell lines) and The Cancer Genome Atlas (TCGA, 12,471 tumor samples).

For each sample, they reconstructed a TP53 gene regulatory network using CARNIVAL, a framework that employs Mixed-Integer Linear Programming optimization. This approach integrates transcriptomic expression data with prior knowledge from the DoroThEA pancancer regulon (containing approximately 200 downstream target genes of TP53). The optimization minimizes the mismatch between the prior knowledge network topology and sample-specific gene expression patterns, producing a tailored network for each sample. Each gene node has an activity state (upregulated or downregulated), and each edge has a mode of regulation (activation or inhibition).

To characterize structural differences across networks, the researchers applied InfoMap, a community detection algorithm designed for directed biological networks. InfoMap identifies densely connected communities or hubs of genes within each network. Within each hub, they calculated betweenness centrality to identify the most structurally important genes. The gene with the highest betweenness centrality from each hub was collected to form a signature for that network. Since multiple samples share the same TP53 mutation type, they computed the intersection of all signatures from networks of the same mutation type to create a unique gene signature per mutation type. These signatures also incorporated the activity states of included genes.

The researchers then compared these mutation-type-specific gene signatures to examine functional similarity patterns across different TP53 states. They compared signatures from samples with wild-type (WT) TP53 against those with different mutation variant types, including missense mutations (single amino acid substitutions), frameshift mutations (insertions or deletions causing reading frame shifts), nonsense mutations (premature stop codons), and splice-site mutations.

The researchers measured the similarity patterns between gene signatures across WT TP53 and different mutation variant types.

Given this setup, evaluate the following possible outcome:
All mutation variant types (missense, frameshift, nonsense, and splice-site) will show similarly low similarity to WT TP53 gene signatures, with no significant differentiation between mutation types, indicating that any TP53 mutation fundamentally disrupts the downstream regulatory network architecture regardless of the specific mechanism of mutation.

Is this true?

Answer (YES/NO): NO